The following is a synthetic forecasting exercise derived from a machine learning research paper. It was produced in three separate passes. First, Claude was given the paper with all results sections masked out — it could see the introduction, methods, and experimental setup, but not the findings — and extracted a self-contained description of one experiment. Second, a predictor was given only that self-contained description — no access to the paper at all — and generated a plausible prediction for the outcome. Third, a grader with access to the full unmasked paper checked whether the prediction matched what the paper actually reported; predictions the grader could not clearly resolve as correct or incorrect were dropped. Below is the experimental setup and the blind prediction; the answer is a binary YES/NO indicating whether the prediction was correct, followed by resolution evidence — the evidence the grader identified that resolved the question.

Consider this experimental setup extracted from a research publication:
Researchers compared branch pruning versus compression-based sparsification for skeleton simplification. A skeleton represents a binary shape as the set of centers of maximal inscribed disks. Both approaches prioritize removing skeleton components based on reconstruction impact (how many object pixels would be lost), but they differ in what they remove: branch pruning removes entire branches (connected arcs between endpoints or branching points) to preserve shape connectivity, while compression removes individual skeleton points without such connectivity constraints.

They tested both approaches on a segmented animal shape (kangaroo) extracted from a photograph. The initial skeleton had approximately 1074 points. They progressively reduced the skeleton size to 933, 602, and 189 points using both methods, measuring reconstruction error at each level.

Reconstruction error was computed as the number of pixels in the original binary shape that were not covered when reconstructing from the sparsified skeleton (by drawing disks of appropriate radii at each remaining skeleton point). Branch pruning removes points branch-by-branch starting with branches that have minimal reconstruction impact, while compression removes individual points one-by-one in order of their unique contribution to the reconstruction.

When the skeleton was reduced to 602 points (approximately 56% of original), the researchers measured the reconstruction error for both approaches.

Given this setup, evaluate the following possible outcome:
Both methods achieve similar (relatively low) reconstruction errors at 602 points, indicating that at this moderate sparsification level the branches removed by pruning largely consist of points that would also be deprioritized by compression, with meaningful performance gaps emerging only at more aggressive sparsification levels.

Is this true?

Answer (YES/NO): NO